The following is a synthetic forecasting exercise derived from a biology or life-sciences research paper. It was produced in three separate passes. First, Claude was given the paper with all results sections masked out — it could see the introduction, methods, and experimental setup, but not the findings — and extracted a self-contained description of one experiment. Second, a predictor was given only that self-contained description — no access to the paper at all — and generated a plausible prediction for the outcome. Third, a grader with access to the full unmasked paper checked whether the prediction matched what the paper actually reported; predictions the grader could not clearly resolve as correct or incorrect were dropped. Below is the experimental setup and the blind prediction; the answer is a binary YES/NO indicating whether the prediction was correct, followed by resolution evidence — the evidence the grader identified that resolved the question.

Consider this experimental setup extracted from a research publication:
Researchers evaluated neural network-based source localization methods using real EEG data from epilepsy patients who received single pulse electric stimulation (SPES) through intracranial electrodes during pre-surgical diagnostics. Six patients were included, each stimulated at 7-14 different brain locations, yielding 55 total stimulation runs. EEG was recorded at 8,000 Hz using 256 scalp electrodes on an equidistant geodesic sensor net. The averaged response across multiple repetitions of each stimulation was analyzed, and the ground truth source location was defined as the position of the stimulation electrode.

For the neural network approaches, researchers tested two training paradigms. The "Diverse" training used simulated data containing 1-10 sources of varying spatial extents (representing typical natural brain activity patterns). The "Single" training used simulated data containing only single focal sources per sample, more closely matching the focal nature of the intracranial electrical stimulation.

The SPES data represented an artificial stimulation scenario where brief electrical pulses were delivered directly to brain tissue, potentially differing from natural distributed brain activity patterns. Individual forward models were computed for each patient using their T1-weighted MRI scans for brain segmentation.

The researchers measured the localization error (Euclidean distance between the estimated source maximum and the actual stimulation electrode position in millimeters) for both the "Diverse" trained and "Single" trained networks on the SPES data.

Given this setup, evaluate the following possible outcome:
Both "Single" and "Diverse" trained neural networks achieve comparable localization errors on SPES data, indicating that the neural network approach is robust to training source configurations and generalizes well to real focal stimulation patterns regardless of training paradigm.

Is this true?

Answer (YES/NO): YES